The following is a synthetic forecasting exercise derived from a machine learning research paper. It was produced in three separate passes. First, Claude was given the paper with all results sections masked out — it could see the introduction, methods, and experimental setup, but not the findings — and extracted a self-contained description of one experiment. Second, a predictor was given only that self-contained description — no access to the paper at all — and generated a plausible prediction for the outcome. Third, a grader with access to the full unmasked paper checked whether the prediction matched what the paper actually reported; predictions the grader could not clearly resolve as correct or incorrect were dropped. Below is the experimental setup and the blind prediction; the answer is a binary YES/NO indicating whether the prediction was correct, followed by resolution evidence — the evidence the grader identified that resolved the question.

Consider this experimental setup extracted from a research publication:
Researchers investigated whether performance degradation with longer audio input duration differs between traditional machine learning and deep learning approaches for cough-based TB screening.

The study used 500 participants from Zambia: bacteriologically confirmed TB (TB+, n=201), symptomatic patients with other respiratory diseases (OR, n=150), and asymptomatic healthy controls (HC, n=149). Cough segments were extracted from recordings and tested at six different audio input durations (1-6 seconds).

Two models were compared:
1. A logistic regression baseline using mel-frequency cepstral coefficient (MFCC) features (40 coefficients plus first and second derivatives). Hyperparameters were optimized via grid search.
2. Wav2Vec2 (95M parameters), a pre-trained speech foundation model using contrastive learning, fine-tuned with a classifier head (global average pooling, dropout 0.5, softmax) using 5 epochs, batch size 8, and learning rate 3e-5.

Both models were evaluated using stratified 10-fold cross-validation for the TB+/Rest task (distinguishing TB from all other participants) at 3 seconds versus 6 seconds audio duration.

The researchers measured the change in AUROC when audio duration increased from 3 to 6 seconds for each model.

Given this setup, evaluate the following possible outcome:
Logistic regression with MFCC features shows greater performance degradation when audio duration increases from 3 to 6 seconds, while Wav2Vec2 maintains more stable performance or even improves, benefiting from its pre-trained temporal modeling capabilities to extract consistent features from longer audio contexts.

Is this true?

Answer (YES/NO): YES